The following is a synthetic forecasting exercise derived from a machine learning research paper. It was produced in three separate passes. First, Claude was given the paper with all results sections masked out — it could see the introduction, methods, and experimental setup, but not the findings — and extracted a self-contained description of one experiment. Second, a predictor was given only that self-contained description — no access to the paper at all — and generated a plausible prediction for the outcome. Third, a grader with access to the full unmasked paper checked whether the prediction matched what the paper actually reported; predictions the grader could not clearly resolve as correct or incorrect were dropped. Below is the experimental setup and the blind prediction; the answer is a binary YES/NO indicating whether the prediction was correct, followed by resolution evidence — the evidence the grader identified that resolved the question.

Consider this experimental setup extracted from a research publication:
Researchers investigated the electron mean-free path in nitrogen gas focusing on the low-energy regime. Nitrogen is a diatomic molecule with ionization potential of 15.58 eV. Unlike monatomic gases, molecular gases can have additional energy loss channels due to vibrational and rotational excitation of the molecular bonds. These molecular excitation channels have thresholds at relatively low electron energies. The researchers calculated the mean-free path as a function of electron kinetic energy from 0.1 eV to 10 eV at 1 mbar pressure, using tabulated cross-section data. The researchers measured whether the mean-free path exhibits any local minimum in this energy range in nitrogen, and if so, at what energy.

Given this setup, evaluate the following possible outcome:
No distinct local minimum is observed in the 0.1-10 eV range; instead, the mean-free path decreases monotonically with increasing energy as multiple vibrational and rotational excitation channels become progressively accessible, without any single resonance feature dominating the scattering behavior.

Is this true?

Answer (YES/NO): NO